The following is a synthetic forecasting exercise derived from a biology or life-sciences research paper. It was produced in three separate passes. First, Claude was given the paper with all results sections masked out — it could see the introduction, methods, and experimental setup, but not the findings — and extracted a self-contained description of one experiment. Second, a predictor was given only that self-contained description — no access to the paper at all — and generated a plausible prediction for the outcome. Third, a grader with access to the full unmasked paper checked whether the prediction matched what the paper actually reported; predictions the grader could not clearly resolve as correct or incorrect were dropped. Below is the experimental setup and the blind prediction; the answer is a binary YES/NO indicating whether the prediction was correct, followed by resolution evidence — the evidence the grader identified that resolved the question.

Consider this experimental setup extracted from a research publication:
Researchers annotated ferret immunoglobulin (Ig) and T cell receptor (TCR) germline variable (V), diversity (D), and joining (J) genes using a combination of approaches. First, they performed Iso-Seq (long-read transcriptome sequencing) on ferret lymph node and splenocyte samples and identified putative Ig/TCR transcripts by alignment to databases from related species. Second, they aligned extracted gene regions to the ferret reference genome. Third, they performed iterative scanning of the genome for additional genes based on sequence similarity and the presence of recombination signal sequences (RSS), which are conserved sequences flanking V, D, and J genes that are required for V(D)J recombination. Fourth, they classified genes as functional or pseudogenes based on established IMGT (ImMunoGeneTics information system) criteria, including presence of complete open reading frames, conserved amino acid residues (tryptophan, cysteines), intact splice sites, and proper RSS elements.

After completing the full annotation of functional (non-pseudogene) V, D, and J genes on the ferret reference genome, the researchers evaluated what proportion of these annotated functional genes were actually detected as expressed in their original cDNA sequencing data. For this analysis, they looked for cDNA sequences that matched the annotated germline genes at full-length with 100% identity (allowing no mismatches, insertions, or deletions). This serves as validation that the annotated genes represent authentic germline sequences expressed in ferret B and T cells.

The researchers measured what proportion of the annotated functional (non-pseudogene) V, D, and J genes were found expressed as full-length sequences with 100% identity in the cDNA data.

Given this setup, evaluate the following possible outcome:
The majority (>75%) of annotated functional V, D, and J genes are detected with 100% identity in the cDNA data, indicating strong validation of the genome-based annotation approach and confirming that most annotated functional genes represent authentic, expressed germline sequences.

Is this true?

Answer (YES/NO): NO